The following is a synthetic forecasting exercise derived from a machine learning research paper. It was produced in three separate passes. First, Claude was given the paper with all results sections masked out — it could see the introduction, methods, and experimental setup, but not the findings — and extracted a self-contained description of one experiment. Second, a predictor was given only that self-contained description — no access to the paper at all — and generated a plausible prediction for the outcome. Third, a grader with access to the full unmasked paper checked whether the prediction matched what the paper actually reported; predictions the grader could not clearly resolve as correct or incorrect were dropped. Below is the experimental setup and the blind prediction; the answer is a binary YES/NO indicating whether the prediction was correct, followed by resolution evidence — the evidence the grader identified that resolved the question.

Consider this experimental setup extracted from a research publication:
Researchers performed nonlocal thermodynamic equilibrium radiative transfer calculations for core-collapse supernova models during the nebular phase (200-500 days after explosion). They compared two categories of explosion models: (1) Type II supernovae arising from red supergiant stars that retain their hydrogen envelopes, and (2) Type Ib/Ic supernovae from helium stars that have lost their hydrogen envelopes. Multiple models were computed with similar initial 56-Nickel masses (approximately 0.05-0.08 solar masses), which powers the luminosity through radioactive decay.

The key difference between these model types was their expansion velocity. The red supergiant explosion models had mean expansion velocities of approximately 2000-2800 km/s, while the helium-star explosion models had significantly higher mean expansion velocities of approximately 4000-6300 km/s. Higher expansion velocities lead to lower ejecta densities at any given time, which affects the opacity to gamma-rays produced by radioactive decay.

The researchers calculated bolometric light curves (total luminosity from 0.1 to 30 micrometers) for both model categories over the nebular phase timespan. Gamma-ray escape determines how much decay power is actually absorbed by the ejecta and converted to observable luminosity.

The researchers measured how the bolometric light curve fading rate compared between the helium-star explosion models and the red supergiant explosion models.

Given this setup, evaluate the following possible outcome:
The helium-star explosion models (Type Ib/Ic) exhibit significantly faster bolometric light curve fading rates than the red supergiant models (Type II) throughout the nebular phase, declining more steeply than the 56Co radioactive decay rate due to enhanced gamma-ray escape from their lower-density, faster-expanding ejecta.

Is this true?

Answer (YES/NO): YES